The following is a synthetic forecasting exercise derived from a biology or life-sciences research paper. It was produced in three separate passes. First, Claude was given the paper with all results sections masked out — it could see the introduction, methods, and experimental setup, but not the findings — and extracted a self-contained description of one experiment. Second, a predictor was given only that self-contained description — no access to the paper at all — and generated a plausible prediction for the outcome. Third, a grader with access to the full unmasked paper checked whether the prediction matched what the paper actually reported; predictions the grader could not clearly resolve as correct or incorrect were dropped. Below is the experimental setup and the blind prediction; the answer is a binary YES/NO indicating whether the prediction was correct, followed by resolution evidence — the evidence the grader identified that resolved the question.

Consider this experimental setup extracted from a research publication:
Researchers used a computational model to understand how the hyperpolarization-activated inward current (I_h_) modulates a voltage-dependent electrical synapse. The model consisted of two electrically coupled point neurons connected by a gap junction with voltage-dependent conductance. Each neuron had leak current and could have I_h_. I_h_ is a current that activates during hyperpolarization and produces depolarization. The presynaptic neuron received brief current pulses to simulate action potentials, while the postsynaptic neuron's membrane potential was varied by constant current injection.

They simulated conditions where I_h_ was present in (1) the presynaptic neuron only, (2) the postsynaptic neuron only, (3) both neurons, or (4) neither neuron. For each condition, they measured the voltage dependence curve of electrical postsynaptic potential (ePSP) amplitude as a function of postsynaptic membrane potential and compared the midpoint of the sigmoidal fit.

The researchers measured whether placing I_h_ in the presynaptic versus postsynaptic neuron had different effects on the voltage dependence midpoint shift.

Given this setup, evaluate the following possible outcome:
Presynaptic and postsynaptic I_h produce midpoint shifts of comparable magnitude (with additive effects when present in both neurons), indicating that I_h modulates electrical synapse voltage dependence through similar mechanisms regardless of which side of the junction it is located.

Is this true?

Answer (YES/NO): NO